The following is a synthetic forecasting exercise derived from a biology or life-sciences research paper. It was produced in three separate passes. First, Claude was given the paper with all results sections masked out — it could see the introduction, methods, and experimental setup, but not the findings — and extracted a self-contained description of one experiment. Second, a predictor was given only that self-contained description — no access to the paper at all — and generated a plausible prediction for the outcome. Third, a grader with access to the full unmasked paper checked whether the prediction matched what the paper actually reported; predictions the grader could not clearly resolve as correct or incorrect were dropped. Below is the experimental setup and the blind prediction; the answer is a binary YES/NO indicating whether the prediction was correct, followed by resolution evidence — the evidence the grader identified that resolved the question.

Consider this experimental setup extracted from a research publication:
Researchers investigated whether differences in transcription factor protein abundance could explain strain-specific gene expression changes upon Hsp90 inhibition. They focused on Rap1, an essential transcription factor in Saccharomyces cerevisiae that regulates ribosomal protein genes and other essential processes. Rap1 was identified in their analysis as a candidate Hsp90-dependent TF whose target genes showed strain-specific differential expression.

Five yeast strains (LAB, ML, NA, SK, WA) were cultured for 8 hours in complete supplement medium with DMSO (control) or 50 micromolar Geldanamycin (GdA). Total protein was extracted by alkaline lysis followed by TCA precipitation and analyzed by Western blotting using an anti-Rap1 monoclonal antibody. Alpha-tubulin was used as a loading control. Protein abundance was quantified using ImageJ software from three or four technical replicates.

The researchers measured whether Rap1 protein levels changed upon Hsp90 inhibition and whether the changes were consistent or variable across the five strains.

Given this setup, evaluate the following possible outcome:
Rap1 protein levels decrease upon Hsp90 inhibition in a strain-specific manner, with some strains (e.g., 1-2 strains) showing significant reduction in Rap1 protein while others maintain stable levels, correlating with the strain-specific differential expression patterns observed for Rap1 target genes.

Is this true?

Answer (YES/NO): NO